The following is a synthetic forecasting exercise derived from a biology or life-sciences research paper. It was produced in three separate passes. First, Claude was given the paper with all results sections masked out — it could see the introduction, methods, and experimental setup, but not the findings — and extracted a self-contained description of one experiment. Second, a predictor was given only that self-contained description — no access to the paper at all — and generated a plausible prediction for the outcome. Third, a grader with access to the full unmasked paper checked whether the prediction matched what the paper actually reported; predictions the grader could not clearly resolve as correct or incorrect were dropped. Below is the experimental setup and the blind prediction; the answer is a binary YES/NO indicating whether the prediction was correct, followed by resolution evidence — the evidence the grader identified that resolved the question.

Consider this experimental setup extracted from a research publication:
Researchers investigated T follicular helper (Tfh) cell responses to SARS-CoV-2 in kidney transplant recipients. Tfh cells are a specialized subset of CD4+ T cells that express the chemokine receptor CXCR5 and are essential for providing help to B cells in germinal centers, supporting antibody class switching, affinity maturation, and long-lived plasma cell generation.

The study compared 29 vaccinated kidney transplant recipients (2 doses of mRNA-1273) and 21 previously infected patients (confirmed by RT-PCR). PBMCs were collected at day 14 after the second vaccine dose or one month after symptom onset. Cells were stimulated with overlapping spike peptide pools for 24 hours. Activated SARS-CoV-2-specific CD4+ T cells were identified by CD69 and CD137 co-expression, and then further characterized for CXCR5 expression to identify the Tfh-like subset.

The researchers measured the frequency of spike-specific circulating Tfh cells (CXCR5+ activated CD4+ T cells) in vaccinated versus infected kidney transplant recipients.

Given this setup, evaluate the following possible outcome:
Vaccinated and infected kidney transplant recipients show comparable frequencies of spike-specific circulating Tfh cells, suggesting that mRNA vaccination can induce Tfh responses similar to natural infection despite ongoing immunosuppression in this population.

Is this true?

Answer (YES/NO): NO